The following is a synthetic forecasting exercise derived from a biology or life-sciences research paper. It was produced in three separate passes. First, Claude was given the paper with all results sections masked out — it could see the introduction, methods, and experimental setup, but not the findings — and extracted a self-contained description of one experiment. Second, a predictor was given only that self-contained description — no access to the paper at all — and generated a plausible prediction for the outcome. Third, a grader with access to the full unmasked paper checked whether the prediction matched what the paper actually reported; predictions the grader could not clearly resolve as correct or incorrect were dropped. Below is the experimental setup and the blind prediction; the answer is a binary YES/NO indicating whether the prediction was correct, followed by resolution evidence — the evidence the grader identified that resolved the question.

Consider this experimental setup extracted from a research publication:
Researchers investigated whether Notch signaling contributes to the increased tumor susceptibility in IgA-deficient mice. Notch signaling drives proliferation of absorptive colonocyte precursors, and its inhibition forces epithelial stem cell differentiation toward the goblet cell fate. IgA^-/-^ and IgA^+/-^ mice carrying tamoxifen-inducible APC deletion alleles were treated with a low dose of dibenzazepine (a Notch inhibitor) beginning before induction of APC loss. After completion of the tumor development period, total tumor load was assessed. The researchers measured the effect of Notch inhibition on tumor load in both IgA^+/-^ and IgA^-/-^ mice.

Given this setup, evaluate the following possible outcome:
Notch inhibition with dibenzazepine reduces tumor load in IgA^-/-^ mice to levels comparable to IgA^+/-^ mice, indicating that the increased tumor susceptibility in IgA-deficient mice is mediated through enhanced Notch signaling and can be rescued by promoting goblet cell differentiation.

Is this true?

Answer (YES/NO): YES